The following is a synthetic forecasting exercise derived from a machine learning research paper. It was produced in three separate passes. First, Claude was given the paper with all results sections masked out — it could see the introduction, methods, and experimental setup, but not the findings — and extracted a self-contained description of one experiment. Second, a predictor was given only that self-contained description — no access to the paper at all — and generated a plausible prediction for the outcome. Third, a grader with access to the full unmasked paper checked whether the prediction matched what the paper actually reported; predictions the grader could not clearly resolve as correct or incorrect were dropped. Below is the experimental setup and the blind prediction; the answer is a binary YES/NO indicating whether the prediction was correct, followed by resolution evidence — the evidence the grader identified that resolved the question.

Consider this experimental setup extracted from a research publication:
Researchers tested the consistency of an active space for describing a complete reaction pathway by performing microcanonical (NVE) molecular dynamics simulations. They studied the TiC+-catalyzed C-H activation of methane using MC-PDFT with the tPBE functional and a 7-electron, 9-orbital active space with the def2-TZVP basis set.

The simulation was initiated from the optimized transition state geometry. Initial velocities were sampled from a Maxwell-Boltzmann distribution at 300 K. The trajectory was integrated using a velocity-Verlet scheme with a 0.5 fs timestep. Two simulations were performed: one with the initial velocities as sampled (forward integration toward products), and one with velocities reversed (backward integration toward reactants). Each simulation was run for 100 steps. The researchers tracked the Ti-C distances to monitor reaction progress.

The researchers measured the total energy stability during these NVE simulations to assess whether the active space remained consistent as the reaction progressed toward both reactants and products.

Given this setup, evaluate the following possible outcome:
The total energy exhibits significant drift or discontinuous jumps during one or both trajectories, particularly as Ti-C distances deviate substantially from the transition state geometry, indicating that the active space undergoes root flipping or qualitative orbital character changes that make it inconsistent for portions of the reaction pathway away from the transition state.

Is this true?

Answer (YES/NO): NO